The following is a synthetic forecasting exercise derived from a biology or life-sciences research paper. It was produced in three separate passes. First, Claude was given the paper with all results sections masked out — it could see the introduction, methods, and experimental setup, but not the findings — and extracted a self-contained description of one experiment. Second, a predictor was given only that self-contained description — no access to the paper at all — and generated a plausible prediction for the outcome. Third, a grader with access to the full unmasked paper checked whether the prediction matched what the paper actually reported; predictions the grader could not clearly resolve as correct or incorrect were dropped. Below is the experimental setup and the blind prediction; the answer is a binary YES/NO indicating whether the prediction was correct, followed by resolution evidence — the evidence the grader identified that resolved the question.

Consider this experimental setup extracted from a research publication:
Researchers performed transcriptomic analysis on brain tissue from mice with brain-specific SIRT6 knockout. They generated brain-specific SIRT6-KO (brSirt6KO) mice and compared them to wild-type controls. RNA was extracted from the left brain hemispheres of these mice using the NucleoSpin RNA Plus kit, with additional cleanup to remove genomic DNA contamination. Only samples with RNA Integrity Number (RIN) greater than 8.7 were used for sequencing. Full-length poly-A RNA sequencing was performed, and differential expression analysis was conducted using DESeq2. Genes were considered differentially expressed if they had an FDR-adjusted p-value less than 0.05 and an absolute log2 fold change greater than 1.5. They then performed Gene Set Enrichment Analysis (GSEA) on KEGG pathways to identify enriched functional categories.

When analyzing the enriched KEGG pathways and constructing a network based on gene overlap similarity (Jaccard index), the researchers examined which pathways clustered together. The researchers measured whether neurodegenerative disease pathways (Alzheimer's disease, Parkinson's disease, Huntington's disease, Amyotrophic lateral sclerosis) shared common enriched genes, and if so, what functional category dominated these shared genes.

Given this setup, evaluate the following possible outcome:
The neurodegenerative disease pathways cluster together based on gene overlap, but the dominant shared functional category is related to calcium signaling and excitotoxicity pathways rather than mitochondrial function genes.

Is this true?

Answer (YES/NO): NO